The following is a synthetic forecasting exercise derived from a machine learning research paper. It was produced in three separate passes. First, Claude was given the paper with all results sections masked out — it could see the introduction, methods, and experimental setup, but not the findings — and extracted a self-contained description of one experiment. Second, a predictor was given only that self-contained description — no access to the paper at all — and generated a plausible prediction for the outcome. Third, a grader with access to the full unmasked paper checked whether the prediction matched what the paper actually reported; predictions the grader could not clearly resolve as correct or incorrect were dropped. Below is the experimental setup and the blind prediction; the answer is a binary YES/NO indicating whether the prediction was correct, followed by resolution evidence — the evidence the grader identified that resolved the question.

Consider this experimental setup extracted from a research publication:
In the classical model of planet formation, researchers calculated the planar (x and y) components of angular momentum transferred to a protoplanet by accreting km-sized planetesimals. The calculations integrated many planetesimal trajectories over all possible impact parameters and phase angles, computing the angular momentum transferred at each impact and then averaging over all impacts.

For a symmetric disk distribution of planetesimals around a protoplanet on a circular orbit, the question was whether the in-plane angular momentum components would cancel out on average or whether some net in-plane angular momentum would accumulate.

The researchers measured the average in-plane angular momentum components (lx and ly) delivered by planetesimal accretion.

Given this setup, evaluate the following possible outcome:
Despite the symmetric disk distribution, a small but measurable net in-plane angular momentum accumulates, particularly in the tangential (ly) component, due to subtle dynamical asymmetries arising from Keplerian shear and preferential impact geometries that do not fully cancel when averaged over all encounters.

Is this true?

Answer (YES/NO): NO